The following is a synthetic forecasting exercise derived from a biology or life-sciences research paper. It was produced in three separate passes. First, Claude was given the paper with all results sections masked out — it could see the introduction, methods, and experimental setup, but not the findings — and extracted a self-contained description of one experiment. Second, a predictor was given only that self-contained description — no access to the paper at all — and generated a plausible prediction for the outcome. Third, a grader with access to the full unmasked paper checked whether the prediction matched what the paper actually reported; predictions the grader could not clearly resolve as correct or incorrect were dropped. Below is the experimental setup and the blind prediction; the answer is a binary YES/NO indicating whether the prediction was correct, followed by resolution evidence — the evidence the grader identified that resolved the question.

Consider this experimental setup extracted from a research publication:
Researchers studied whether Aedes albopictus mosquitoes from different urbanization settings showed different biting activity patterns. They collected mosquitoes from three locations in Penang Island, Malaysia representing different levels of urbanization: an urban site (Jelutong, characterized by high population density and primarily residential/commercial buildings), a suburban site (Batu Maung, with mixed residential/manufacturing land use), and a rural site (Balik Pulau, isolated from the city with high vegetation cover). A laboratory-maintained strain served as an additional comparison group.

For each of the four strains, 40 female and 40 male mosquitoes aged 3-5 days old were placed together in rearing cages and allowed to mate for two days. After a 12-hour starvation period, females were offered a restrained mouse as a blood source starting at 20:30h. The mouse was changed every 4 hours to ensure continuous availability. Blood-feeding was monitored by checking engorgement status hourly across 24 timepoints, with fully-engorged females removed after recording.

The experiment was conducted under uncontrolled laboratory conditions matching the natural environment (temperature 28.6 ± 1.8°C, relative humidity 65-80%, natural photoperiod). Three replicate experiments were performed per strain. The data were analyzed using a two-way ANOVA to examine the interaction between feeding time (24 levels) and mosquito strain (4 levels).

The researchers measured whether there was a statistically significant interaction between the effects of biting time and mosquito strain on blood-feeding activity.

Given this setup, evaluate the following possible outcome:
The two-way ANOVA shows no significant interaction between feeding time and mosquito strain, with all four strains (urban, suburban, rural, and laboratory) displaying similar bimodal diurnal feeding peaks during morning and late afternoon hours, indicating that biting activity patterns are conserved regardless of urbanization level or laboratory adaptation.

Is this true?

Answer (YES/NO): YES